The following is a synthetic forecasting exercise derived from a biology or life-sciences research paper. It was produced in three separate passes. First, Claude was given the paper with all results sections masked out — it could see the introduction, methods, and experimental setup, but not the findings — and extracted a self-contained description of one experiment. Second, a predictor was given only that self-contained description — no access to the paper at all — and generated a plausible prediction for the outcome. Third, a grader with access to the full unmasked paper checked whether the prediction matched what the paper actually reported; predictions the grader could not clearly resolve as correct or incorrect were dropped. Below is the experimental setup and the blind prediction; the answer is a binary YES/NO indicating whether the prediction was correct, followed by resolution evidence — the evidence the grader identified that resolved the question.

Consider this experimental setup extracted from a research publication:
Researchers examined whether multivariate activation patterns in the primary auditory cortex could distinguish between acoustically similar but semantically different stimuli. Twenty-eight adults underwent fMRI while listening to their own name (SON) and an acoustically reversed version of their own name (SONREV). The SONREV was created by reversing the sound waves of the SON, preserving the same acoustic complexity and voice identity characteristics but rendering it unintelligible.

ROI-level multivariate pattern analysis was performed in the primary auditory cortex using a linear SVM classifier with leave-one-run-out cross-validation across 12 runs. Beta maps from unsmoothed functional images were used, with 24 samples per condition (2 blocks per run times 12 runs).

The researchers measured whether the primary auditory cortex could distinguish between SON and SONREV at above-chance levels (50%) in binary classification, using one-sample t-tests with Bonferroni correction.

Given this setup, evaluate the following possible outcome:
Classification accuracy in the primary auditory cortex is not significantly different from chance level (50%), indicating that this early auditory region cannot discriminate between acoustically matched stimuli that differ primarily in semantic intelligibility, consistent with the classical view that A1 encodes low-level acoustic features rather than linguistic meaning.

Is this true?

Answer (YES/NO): NO